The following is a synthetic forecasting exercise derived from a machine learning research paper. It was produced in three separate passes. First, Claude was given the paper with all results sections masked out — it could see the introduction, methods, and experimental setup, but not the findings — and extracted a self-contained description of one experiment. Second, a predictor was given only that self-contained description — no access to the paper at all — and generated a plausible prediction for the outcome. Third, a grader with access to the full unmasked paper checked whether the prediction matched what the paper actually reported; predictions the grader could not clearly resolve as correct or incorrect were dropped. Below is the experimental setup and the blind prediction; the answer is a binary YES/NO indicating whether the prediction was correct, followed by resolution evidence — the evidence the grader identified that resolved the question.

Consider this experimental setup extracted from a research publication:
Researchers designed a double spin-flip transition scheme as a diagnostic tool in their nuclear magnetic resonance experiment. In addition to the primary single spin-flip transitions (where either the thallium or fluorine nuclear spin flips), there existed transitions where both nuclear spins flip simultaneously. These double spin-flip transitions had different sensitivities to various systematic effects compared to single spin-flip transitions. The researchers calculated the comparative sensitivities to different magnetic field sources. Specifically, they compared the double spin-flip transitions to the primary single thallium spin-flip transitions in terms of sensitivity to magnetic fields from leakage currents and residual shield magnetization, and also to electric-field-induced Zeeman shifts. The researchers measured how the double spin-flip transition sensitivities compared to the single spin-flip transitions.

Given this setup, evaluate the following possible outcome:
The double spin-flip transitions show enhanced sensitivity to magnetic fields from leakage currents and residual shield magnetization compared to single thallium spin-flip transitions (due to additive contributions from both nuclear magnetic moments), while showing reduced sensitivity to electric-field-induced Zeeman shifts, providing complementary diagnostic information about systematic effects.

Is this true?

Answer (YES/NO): NO